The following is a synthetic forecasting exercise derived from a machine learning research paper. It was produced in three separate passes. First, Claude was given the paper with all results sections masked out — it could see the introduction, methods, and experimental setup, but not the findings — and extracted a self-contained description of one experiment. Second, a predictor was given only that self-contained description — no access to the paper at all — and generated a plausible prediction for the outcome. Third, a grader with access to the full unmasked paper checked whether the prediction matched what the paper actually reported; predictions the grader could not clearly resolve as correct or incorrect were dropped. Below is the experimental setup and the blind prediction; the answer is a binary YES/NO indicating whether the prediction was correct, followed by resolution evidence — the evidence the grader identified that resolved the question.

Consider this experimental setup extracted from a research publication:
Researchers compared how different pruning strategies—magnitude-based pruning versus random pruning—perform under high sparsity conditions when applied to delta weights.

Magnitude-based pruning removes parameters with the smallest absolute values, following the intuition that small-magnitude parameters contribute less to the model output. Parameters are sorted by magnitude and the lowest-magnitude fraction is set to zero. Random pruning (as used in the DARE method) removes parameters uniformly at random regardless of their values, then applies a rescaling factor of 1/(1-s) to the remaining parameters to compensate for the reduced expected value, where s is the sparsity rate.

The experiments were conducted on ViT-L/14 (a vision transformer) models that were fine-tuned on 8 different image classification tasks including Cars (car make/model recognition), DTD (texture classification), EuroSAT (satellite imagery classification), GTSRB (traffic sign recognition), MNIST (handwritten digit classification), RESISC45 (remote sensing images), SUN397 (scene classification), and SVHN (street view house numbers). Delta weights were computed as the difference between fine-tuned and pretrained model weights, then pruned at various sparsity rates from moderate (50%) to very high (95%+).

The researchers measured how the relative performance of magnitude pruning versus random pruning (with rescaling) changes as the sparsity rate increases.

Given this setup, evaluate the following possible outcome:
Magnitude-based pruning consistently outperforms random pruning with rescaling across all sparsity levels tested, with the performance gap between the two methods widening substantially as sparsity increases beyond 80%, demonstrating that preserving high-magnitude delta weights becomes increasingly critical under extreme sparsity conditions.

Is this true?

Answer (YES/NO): NO